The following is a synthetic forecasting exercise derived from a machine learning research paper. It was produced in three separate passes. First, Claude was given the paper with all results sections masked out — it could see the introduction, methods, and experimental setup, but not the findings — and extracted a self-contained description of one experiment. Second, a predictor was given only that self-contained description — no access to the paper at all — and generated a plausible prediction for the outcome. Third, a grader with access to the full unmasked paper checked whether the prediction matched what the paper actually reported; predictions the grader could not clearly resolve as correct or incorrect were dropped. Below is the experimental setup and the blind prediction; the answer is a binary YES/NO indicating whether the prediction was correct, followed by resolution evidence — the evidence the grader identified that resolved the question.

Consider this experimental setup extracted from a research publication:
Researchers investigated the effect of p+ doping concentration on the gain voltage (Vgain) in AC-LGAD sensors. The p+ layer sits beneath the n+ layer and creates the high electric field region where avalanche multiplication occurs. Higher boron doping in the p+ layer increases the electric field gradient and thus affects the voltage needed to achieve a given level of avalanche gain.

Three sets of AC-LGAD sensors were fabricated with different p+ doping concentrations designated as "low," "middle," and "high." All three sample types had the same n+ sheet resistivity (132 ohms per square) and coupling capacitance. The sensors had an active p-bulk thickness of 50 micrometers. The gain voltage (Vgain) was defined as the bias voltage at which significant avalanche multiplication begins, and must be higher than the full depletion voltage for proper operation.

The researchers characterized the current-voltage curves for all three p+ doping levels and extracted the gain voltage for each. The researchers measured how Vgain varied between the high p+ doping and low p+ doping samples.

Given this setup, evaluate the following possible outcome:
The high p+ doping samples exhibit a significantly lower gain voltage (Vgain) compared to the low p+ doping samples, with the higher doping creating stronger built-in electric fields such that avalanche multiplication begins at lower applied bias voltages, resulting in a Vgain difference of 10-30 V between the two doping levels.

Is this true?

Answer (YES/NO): NO